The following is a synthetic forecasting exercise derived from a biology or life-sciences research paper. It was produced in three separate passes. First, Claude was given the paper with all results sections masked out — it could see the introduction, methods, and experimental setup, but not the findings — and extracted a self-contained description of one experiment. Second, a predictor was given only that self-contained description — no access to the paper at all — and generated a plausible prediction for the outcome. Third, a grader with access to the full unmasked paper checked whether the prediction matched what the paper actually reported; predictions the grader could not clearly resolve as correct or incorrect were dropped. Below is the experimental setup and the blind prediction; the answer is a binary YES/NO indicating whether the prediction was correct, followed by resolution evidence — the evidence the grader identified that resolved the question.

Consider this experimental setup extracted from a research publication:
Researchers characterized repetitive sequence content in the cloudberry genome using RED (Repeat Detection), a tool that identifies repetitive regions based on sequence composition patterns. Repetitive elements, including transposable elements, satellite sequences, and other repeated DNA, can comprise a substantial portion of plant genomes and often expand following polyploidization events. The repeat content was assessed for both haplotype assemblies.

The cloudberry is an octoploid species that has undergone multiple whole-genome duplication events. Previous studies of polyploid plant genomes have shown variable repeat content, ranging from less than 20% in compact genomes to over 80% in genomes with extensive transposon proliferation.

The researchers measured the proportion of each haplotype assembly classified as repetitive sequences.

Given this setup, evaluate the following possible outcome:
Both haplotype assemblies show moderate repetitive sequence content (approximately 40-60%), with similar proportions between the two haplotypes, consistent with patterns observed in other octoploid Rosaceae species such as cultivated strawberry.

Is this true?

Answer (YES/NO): NO